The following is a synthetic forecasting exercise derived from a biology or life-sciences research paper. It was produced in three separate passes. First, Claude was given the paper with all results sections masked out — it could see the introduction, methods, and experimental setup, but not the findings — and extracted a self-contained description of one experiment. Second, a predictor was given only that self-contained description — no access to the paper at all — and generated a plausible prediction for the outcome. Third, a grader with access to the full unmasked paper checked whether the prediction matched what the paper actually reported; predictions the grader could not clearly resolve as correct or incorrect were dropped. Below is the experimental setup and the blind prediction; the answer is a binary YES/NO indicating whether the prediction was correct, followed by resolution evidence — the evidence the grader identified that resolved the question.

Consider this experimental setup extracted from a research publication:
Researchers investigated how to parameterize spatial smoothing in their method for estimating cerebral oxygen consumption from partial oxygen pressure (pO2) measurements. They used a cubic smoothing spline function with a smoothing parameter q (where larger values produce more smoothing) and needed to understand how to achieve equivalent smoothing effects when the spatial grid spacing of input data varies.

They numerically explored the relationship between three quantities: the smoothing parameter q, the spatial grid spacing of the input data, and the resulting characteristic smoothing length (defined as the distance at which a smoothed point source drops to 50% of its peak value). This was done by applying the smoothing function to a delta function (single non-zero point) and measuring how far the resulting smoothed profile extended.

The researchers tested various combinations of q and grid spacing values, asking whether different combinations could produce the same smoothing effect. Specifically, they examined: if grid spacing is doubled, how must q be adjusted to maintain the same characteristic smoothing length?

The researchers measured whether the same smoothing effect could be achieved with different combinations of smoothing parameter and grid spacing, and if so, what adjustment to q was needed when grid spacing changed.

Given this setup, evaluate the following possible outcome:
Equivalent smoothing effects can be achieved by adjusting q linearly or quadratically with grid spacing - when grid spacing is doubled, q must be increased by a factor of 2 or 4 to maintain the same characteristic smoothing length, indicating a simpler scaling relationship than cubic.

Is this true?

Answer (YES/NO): NO